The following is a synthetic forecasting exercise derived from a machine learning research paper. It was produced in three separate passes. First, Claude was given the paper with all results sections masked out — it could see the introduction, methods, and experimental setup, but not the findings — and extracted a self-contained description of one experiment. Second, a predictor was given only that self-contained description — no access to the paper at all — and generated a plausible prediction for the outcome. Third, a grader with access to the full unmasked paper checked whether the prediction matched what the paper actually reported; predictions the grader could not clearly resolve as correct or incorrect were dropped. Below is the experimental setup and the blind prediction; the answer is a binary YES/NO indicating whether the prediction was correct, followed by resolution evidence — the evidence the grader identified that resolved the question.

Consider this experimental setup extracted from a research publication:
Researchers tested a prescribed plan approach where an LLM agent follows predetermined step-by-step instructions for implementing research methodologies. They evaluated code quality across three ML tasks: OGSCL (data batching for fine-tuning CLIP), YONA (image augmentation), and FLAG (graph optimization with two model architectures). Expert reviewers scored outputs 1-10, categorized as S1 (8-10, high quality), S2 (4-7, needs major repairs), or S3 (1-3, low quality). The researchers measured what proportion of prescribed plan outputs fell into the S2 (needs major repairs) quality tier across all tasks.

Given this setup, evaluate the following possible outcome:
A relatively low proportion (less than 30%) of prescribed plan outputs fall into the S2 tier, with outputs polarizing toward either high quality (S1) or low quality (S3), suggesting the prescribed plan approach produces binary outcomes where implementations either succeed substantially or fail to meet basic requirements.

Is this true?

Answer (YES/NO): NO